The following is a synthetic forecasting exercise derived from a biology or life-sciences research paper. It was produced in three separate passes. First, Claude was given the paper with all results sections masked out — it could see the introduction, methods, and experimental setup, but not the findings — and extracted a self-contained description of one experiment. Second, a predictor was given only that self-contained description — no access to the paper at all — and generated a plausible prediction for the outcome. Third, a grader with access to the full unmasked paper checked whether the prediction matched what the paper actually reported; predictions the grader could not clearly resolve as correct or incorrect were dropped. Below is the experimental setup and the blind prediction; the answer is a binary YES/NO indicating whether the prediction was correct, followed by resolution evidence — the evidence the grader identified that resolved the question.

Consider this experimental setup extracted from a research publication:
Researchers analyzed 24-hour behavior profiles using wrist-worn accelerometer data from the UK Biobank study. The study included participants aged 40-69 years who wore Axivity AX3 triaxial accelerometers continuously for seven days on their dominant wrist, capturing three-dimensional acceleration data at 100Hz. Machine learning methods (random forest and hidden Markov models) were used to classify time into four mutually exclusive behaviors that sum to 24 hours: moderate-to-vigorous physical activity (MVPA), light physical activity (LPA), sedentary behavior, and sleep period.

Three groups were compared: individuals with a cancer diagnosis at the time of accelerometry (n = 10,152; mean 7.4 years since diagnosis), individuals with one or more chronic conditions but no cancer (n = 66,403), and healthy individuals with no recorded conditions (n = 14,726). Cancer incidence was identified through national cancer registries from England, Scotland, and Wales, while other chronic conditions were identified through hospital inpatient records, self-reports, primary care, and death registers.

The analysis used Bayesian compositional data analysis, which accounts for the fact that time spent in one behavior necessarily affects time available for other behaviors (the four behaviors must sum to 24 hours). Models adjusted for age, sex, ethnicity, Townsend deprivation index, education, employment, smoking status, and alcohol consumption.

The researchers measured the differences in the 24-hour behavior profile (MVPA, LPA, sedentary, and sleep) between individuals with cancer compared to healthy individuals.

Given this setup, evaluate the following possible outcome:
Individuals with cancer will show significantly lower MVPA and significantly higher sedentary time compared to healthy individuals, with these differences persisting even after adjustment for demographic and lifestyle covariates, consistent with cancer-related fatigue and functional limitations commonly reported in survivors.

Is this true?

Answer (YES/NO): YES